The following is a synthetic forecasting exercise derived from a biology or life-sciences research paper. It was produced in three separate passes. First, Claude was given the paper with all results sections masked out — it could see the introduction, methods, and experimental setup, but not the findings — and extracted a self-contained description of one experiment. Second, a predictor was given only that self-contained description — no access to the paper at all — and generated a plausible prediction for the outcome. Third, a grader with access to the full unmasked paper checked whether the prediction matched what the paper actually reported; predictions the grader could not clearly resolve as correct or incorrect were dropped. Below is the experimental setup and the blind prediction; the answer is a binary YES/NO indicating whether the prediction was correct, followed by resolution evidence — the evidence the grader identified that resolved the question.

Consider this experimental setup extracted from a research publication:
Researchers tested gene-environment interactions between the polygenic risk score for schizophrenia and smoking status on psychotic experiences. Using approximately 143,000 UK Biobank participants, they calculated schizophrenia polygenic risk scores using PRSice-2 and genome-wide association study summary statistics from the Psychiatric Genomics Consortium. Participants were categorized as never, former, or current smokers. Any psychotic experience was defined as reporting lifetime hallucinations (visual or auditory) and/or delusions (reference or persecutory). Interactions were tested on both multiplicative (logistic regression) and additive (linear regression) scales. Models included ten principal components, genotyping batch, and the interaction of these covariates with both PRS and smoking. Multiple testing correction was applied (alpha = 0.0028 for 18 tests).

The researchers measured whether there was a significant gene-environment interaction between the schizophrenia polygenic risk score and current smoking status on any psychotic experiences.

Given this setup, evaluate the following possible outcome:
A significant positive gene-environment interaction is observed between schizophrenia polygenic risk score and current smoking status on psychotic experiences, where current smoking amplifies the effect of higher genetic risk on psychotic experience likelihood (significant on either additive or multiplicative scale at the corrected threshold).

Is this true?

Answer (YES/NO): NO